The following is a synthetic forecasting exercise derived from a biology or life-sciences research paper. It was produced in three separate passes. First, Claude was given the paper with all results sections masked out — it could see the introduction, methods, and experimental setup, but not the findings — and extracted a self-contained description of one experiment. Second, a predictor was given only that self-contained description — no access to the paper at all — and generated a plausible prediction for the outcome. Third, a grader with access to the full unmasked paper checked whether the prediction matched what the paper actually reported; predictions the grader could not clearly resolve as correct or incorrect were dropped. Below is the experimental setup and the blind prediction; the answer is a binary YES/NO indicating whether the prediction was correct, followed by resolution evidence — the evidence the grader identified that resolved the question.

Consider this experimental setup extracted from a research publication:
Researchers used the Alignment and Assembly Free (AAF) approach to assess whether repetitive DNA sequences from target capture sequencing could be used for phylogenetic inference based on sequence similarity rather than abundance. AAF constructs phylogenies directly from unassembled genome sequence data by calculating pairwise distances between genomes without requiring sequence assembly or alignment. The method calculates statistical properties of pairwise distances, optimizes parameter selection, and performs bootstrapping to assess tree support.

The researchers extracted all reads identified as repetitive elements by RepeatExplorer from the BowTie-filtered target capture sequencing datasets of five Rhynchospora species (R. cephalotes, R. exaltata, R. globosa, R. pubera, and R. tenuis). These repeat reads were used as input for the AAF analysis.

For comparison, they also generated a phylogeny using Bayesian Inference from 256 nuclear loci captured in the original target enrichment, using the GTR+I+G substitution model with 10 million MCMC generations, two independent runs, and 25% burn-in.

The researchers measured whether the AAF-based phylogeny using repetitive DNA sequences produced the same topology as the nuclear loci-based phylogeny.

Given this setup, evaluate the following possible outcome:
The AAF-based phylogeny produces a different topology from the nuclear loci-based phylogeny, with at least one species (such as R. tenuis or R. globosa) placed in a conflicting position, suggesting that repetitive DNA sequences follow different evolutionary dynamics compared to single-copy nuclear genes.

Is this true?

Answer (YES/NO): NO